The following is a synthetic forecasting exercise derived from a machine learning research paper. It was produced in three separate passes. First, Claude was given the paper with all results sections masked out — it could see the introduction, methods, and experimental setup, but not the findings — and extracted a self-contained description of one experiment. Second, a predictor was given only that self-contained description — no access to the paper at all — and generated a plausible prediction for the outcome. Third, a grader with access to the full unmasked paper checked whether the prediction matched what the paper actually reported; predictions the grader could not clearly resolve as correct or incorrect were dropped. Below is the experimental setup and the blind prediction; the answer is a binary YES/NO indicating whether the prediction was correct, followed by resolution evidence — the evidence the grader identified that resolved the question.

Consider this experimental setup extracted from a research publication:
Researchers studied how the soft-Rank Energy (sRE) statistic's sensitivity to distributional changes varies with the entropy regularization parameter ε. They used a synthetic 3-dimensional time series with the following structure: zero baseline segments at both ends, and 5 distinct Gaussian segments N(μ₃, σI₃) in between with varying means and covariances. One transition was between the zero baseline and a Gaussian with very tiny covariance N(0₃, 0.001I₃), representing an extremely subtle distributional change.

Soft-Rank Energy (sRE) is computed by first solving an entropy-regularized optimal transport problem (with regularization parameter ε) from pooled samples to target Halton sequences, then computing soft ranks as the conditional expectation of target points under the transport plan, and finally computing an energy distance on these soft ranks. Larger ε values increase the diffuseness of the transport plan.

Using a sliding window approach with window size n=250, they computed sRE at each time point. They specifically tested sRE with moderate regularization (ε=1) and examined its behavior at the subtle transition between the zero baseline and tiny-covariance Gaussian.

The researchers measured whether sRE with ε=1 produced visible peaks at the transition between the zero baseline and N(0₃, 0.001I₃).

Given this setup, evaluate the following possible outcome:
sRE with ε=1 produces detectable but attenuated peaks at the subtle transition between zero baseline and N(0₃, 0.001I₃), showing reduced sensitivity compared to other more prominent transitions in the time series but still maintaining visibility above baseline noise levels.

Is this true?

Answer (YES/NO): NO